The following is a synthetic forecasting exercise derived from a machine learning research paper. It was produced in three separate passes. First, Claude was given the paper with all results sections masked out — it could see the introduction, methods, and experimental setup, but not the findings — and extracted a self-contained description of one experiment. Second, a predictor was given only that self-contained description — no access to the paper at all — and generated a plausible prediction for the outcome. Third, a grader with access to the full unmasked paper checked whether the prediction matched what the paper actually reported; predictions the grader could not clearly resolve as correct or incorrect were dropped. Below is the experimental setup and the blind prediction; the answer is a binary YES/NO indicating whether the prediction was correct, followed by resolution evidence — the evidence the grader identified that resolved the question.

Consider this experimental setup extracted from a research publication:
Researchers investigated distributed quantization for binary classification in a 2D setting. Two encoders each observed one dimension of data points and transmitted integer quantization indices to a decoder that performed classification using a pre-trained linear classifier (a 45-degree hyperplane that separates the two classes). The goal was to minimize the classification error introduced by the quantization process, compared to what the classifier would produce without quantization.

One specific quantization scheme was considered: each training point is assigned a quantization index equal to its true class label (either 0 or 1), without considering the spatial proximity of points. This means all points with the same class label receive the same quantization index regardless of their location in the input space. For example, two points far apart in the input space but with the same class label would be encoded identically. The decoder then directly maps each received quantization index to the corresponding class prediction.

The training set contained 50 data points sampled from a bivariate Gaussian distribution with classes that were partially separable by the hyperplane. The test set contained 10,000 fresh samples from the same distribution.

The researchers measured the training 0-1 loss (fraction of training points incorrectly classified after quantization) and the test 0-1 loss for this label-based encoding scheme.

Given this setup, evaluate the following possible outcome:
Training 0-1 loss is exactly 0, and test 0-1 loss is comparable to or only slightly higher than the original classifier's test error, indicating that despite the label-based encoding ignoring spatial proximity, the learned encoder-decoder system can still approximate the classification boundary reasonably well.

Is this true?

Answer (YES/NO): NO